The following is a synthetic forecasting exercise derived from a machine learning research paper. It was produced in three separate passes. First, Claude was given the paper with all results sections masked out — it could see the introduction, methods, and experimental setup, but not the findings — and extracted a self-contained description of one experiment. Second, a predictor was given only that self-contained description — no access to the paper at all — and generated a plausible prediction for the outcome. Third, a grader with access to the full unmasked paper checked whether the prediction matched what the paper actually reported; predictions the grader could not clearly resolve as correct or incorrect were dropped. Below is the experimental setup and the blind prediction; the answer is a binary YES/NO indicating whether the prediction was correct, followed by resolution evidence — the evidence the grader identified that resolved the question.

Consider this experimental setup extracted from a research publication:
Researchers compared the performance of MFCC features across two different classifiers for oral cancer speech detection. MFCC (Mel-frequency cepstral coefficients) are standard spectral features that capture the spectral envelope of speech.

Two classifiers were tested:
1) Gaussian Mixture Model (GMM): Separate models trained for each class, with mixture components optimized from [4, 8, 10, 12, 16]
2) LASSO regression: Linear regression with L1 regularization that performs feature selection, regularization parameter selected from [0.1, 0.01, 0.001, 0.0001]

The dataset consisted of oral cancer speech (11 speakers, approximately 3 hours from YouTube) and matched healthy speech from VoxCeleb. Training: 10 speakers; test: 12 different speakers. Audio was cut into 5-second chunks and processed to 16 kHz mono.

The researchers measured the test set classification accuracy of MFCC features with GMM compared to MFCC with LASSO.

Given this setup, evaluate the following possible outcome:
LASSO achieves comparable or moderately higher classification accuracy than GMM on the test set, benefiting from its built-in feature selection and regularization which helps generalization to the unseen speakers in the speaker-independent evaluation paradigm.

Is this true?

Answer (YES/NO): YES